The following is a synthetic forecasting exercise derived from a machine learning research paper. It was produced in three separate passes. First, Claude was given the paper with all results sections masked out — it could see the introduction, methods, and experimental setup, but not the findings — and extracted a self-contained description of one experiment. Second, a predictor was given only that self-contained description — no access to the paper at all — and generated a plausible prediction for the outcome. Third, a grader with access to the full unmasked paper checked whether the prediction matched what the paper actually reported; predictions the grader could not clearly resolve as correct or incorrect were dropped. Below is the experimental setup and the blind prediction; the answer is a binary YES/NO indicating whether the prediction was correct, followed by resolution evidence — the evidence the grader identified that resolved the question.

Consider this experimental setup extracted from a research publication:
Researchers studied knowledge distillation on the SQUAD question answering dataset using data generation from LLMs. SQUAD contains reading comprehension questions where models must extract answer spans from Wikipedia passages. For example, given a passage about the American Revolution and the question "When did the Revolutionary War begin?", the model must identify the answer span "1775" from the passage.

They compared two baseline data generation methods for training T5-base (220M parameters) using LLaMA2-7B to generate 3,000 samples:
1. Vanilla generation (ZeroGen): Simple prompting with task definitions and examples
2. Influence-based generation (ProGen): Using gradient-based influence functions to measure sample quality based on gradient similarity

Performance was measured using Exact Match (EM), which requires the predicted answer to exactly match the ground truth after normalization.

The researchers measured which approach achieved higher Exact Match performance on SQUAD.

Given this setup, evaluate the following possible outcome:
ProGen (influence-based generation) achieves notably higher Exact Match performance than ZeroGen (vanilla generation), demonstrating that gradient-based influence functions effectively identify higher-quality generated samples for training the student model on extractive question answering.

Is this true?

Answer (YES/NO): NO